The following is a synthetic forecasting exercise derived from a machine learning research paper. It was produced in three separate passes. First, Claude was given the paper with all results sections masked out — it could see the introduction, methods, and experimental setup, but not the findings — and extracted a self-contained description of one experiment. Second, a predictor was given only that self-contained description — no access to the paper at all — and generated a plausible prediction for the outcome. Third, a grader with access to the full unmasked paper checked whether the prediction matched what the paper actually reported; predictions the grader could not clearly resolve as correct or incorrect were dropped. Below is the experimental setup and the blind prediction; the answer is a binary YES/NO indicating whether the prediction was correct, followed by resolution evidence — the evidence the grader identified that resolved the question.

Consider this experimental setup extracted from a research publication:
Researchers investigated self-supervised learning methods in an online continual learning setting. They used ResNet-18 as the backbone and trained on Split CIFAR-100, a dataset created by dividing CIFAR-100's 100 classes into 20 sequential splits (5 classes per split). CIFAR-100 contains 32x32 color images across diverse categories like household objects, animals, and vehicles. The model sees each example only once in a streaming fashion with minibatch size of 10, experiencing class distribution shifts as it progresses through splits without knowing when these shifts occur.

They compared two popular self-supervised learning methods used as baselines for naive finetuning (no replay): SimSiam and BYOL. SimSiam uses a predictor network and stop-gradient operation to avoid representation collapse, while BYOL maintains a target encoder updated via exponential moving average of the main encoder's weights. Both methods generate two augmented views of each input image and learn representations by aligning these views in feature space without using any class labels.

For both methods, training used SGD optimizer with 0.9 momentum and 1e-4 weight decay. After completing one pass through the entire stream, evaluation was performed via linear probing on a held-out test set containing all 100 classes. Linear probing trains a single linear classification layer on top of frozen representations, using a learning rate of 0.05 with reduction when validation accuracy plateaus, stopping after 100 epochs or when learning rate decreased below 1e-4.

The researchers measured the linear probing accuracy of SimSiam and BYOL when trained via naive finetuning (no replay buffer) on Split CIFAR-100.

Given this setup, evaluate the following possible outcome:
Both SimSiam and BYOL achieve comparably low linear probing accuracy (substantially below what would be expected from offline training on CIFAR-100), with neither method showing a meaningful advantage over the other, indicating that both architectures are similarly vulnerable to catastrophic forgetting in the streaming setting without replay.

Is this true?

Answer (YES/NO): NO